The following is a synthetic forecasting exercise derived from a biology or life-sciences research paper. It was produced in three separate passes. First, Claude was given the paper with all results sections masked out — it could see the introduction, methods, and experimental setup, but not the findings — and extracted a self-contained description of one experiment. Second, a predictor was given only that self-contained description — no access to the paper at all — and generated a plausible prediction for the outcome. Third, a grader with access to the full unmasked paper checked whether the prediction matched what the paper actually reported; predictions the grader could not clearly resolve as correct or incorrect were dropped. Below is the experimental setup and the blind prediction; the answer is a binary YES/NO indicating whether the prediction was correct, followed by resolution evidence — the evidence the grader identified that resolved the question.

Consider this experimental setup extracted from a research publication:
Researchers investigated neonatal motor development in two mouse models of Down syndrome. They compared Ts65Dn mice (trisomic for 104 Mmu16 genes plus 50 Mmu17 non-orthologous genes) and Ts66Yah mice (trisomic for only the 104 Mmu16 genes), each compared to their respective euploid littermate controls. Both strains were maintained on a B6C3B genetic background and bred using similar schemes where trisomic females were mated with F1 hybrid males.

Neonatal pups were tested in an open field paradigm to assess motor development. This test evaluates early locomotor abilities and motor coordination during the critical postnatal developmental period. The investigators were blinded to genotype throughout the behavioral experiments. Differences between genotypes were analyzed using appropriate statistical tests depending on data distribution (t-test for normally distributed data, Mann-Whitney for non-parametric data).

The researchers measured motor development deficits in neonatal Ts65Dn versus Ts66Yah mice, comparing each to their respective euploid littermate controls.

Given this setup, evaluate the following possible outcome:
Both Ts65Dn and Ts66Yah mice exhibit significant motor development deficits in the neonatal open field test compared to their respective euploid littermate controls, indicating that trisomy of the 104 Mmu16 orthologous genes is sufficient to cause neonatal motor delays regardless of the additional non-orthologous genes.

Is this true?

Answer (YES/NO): NO